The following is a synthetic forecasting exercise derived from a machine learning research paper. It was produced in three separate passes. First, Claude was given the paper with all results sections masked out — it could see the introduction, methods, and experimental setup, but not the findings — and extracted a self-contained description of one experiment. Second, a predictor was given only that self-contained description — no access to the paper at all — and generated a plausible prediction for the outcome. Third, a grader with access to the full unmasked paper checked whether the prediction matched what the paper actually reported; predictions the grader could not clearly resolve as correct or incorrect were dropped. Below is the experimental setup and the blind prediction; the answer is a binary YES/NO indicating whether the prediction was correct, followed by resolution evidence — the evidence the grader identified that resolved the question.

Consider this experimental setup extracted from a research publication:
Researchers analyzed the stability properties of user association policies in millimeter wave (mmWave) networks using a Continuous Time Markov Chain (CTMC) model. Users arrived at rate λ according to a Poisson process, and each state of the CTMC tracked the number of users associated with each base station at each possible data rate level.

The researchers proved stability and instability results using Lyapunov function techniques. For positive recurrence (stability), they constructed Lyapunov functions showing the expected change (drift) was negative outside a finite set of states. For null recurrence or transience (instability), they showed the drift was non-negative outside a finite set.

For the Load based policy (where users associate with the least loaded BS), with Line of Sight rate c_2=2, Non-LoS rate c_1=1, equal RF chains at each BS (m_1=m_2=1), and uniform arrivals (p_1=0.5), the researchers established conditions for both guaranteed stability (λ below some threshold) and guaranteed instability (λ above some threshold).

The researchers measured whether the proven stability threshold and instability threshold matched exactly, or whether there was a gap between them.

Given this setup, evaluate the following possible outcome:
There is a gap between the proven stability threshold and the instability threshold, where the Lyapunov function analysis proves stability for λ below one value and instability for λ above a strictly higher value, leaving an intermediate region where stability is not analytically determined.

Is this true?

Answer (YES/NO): YES